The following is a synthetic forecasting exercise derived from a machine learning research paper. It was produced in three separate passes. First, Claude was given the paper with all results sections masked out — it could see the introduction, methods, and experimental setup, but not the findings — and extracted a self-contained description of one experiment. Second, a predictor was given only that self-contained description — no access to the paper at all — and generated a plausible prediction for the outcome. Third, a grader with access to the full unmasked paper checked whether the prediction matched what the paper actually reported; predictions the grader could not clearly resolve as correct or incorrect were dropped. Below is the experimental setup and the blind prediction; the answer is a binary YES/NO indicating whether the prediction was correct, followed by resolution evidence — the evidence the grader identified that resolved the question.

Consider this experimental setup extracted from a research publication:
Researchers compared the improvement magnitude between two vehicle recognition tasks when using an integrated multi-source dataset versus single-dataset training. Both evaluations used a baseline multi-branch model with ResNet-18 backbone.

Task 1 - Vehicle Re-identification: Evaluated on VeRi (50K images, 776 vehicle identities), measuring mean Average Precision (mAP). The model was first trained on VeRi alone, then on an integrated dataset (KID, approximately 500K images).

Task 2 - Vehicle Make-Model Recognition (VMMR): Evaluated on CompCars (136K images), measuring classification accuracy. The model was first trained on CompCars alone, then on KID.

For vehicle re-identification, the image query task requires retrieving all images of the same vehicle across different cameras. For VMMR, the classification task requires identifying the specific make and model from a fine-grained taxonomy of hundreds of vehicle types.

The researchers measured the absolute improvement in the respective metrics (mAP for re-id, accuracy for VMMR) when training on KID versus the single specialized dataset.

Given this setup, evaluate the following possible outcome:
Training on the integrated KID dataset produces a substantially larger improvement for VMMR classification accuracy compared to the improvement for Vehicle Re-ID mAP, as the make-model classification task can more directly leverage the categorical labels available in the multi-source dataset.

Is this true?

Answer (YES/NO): YES